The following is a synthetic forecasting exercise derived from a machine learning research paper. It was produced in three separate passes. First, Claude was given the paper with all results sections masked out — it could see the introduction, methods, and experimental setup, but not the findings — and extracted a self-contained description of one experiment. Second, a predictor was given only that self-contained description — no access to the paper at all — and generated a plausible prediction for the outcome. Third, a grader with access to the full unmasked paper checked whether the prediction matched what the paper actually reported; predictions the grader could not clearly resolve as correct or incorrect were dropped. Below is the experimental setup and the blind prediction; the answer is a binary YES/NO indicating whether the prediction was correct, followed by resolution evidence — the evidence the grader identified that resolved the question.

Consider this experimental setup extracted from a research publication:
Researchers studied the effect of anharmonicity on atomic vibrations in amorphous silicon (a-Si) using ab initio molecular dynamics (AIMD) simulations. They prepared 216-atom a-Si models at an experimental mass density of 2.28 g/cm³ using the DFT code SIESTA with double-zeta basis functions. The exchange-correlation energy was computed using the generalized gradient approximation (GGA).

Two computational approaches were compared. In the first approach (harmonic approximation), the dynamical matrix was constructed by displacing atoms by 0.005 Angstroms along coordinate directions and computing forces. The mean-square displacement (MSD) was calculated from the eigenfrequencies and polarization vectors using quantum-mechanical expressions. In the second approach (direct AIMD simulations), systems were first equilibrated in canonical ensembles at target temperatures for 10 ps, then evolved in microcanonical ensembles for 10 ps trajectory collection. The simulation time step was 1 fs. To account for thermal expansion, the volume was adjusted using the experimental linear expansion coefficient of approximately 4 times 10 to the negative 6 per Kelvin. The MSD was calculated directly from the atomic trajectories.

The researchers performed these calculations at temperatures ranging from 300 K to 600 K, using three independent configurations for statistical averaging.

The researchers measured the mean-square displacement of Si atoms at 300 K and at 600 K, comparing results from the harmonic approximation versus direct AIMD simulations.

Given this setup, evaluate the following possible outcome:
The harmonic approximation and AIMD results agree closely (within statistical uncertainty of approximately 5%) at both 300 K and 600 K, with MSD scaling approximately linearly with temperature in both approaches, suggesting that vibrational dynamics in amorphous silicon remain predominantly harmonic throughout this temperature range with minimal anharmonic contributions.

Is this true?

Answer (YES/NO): NO